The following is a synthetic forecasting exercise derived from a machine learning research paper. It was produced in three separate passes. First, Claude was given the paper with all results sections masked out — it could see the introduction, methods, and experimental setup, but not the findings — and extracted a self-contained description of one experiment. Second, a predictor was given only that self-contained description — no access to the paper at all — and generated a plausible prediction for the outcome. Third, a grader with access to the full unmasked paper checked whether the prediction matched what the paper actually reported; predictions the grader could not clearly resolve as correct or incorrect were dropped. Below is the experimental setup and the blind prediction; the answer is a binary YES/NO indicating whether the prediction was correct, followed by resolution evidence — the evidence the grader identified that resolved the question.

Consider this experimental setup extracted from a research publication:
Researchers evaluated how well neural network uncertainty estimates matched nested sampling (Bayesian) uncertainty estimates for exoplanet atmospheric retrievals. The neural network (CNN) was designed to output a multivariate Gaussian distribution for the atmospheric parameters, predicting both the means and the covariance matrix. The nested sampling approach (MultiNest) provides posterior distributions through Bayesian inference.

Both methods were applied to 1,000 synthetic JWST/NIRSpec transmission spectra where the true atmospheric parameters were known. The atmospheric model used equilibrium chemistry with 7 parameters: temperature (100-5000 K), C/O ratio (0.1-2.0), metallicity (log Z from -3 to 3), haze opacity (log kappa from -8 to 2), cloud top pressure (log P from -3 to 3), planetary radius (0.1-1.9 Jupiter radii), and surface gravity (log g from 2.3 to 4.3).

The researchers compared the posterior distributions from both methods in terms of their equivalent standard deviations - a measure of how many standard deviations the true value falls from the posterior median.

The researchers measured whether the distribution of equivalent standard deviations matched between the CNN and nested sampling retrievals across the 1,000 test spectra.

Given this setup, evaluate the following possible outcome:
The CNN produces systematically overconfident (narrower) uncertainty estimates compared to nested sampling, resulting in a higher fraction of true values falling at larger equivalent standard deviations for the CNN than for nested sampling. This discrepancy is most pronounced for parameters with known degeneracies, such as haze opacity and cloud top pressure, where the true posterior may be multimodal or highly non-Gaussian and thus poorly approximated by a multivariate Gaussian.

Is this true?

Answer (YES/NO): NO